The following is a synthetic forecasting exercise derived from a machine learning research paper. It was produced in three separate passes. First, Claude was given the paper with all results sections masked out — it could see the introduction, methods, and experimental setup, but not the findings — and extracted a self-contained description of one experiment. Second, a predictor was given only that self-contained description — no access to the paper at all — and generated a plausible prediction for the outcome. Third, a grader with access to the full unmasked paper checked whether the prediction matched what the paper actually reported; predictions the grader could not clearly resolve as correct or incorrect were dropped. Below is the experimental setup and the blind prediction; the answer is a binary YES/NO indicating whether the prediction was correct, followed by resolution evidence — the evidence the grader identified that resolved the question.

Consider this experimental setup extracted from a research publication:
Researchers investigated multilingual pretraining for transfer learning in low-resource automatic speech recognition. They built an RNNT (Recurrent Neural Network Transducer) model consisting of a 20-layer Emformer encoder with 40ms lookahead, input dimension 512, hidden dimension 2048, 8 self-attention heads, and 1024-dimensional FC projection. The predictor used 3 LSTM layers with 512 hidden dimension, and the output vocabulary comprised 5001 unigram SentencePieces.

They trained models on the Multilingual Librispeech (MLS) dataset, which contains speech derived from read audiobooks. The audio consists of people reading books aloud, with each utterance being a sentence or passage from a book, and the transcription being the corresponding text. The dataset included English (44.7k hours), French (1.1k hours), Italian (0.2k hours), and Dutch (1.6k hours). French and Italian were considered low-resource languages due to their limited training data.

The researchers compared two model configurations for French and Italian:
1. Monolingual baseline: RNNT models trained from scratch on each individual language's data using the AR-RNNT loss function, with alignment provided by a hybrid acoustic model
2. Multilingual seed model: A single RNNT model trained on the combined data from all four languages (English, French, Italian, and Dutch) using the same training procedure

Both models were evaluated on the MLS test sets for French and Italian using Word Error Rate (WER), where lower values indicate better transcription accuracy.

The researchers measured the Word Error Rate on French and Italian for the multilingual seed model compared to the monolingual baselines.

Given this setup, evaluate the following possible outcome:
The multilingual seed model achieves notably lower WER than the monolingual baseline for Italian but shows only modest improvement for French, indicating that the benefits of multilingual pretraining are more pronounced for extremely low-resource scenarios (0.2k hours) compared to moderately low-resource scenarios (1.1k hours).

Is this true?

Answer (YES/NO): NO